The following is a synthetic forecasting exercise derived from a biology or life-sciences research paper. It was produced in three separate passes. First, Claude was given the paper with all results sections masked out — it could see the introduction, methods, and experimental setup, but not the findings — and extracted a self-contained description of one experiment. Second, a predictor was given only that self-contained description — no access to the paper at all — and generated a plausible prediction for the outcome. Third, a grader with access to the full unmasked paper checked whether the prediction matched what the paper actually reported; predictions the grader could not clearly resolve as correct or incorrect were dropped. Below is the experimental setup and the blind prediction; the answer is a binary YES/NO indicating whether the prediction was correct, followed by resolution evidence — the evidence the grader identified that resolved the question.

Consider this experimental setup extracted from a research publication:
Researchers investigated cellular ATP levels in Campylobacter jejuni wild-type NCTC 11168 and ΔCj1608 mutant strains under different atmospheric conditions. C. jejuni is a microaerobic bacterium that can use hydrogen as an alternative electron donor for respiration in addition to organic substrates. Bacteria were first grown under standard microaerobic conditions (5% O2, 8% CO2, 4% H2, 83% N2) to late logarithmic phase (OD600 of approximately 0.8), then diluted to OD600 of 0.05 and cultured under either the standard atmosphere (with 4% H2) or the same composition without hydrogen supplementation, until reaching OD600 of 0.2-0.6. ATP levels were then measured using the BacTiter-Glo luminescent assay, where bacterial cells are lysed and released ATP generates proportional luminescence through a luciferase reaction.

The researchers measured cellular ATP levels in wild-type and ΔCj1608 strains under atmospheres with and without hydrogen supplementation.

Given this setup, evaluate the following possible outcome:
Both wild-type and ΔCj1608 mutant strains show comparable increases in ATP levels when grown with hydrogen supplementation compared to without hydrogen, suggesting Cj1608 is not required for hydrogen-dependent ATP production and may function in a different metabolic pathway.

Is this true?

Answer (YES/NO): NO